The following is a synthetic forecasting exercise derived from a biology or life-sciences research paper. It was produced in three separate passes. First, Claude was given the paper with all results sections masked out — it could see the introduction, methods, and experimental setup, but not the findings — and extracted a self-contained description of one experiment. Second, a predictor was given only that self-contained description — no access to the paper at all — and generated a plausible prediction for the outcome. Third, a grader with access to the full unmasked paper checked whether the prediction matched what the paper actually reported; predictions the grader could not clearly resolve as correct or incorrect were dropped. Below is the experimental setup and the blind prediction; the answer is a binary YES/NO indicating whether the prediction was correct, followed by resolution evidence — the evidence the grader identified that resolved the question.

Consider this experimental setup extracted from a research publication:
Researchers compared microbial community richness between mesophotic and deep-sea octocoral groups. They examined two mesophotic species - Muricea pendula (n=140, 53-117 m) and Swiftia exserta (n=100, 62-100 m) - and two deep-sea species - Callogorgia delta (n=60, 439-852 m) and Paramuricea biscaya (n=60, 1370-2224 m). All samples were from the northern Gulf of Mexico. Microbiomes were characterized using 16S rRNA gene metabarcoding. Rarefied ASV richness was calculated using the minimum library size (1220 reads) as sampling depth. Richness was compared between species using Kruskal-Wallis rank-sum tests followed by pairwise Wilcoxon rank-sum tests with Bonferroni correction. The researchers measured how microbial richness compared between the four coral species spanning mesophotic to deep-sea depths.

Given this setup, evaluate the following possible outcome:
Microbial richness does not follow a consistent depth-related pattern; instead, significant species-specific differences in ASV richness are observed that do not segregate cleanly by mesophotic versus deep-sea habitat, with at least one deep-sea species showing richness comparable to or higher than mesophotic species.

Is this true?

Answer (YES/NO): YES